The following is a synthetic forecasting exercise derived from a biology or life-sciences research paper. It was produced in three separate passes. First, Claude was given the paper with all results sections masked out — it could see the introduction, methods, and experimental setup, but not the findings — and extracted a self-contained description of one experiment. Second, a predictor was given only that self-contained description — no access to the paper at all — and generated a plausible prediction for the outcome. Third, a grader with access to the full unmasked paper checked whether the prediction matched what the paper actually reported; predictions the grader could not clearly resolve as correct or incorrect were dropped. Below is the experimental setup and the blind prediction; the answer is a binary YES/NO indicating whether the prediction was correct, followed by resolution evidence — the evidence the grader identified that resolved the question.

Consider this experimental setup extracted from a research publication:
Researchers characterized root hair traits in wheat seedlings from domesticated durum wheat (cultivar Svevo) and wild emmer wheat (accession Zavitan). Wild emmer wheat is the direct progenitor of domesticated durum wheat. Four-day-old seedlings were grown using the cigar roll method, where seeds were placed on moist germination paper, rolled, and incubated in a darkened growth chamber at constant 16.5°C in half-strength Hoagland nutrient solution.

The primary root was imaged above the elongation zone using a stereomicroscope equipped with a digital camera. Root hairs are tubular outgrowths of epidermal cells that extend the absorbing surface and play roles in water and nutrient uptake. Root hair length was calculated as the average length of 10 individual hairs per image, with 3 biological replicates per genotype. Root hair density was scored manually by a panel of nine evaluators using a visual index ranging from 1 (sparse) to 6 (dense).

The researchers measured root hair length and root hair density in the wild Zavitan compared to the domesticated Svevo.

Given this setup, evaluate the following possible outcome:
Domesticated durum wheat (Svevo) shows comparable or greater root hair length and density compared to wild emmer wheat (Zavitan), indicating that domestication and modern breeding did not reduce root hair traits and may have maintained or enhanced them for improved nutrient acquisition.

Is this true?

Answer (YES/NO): NO